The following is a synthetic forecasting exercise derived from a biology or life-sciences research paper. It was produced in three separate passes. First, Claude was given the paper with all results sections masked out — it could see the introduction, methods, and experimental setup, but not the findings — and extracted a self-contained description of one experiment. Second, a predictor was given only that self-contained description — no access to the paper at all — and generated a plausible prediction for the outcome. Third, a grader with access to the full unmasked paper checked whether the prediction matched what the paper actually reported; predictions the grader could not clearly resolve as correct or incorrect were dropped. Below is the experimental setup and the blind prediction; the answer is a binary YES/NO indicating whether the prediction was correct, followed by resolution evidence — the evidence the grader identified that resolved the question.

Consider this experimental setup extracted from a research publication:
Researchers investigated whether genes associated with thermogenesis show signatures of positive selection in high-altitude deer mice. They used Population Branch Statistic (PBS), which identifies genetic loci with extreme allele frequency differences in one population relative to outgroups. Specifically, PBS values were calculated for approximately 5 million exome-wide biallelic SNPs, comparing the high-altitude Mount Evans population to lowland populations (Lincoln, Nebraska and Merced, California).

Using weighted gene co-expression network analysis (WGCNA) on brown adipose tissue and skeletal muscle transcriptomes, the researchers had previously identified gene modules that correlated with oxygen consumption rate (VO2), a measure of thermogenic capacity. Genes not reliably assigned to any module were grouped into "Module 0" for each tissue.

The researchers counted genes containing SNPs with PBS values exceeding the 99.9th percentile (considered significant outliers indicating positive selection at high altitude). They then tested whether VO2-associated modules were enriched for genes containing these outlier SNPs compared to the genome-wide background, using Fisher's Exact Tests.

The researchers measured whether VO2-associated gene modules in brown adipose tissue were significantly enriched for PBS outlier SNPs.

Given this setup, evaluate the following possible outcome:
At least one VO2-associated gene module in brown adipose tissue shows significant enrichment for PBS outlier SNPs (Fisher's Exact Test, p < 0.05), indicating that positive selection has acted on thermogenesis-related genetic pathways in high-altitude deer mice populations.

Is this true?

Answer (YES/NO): YES